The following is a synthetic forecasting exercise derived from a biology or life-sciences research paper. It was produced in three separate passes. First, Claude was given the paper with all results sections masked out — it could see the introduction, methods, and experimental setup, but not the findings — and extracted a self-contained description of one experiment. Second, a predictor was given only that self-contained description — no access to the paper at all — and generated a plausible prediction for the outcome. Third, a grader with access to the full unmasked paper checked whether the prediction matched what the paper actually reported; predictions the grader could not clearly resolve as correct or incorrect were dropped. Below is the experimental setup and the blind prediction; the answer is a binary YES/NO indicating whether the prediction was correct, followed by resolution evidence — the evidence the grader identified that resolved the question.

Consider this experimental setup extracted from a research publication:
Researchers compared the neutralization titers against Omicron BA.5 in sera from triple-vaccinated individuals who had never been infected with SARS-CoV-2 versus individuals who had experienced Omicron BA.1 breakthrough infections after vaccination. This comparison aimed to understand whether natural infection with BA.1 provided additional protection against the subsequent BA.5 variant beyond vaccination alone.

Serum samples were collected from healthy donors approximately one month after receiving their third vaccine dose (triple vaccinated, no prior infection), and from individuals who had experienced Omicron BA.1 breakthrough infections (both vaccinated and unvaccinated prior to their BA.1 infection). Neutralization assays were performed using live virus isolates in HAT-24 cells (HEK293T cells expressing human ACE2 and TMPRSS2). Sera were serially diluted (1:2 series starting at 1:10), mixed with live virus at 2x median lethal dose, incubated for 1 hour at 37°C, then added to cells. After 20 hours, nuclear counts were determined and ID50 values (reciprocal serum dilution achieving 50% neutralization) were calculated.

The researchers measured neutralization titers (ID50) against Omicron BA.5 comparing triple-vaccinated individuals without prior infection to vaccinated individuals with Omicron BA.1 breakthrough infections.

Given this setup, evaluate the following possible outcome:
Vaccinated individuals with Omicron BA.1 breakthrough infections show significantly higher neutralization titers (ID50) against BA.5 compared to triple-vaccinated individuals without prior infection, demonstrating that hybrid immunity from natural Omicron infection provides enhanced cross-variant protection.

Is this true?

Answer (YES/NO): NO